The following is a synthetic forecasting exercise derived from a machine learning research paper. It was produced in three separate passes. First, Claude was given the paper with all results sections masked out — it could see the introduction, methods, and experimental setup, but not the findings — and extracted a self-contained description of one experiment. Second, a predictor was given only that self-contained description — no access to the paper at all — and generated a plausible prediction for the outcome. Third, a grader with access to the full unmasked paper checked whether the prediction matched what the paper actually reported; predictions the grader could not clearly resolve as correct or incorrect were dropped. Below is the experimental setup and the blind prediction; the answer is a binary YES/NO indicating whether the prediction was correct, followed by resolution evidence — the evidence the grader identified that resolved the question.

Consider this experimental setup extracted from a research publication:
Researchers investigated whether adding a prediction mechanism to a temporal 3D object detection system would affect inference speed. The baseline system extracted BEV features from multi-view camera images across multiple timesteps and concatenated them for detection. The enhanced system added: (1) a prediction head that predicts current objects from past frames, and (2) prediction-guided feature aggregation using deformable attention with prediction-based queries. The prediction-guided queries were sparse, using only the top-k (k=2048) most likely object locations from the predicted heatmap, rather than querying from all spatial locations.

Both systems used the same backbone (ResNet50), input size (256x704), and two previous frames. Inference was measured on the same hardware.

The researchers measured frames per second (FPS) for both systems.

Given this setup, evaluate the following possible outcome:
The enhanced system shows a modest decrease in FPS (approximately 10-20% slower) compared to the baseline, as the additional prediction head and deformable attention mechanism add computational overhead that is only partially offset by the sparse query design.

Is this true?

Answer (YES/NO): NO